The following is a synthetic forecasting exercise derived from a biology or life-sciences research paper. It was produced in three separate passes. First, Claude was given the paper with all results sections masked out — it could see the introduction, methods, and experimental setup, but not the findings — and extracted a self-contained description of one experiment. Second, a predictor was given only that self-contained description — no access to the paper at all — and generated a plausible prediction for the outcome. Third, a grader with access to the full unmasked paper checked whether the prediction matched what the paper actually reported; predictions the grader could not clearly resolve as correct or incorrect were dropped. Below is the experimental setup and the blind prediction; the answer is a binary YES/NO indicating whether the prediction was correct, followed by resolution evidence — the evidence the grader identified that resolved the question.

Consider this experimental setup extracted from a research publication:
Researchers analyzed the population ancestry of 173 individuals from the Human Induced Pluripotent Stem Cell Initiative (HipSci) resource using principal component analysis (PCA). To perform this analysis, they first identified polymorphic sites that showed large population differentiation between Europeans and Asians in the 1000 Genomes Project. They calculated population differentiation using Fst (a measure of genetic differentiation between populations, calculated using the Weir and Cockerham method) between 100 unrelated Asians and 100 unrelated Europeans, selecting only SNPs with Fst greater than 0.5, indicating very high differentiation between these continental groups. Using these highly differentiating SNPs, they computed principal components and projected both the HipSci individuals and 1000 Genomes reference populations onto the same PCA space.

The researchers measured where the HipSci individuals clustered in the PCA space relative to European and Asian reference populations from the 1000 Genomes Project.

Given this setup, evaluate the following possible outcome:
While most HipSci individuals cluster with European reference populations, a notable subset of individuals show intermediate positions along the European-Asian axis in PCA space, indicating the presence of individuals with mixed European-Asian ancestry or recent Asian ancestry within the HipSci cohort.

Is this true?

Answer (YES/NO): NO